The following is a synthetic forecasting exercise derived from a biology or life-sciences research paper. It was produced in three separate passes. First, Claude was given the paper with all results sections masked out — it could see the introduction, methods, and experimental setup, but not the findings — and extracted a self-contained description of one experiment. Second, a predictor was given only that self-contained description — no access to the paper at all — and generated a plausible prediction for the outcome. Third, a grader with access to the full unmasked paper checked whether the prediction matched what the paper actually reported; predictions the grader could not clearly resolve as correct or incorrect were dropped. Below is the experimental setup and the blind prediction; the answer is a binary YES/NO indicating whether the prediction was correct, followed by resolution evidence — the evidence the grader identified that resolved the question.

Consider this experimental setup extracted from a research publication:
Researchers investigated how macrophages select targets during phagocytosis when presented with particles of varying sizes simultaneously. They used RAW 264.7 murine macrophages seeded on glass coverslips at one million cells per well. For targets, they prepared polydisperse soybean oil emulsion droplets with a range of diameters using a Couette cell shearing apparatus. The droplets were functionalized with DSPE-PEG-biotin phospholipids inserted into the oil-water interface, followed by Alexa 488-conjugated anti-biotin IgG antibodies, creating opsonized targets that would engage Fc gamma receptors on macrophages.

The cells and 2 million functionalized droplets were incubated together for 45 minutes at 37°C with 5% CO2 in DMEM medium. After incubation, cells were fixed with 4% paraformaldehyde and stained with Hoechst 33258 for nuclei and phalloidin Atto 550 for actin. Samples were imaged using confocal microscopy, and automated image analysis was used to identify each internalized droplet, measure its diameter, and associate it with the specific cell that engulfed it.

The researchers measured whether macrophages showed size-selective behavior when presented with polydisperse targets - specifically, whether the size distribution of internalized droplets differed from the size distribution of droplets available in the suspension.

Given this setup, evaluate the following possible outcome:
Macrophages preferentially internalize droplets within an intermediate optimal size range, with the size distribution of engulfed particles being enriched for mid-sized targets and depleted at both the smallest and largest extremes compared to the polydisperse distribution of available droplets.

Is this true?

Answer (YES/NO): NO